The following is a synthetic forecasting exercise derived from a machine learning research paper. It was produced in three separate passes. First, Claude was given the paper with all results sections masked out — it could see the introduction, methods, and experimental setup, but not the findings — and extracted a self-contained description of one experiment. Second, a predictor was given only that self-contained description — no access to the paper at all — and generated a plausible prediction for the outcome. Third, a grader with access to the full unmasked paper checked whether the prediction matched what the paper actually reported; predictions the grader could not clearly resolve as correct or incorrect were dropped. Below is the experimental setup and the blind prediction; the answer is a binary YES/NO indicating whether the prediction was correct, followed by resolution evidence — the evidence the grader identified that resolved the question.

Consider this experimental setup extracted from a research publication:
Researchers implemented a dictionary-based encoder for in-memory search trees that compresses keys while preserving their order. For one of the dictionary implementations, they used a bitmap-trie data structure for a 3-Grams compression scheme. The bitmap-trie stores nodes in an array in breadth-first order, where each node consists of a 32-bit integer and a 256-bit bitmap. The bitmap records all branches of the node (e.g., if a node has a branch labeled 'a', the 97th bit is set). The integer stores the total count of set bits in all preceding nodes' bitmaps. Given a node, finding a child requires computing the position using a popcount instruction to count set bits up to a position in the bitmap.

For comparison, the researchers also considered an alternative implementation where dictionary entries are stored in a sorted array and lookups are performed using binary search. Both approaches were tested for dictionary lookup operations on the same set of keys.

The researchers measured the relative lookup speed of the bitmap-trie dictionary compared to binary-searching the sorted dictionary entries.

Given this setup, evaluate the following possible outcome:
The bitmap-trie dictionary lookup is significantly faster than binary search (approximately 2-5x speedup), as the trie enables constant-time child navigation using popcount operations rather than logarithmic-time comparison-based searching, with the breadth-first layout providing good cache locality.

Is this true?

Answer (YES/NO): YES